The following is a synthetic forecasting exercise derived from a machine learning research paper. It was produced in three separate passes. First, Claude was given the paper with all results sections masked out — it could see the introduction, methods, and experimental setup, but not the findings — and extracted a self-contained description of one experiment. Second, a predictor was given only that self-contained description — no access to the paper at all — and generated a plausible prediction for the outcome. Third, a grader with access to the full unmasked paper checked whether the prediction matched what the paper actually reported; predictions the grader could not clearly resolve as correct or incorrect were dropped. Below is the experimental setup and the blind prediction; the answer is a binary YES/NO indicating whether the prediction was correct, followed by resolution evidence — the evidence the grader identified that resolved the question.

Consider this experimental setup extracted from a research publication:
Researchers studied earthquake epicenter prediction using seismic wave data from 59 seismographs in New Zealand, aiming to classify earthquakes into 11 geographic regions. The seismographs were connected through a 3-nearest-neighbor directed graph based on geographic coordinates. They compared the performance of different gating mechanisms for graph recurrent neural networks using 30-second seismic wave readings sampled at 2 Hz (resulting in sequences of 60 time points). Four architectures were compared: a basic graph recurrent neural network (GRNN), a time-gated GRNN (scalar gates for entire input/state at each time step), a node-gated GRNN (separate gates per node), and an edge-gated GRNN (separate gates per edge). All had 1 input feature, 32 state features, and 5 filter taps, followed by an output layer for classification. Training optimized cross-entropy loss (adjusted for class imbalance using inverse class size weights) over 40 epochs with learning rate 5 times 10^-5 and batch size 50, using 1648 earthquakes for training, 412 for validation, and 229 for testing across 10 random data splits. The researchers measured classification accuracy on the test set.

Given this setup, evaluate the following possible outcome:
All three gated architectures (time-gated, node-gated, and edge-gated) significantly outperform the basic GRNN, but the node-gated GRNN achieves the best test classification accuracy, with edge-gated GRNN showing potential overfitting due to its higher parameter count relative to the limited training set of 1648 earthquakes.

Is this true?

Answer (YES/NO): NO